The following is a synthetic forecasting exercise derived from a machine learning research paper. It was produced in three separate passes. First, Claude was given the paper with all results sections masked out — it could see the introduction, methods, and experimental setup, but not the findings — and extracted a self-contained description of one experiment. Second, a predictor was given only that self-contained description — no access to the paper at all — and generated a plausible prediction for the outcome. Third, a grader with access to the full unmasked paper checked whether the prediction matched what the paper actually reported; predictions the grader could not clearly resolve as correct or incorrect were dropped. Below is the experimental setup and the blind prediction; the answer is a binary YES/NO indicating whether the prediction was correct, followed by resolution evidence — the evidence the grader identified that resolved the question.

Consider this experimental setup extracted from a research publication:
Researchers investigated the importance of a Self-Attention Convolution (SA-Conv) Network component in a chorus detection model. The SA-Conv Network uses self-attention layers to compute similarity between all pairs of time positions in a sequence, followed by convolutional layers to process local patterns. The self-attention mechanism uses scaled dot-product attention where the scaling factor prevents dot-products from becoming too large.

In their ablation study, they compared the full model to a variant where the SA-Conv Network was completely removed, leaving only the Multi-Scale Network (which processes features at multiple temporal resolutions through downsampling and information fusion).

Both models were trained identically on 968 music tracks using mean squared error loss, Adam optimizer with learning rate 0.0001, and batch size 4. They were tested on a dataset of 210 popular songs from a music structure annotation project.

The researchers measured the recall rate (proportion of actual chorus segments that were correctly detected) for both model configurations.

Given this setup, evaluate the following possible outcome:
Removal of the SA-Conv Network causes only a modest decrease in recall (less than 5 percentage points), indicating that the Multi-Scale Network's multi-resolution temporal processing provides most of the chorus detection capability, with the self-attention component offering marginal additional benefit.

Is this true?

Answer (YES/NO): NO